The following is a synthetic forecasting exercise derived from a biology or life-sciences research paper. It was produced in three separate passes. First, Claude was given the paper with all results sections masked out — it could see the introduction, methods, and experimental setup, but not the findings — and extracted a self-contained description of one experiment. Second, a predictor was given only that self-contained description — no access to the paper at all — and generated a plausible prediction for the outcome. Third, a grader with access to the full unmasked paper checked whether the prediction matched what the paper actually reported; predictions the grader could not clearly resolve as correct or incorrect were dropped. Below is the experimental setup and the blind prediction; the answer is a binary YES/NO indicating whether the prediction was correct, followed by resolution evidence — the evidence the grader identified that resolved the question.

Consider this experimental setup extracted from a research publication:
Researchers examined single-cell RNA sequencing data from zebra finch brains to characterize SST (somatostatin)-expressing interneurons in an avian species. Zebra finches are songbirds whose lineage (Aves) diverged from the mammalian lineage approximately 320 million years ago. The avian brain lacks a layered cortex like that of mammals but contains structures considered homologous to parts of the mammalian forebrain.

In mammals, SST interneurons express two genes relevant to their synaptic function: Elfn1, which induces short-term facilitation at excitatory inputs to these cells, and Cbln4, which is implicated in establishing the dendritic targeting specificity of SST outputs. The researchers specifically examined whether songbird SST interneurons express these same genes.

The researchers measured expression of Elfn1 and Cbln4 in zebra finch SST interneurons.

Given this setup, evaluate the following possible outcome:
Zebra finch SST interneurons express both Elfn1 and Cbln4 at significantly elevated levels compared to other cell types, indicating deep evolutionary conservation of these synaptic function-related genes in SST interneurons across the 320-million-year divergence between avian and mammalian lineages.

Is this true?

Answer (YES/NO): NO